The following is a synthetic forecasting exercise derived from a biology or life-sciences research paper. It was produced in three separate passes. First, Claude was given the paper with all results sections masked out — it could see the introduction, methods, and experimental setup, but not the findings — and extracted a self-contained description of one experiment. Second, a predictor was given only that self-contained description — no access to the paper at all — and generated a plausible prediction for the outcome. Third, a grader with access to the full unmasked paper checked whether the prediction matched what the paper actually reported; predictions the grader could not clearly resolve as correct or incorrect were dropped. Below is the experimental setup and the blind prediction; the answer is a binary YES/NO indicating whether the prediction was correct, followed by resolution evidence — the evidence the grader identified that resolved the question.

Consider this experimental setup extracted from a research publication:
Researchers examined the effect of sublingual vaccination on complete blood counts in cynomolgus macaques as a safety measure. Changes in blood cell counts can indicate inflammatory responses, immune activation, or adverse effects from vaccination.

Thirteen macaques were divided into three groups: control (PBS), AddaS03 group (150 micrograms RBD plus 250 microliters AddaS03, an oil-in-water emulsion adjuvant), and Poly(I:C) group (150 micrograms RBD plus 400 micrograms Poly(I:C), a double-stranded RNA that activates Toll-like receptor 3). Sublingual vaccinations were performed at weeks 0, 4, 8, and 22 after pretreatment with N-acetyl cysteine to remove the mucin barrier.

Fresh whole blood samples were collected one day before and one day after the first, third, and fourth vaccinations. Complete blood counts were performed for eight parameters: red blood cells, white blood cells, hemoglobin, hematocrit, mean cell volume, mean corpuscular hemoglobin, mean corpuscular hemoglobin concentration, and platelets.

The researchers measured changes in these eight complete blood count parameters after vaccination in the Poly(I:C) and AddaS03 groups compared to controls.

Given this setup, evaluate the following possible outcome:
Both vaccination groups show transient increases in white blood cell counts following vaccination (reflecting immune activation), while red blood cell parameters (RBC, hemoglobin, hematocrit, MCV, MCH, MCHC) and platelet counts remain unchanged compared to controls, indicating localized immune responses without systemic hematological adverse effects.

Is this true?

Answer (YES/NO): NO